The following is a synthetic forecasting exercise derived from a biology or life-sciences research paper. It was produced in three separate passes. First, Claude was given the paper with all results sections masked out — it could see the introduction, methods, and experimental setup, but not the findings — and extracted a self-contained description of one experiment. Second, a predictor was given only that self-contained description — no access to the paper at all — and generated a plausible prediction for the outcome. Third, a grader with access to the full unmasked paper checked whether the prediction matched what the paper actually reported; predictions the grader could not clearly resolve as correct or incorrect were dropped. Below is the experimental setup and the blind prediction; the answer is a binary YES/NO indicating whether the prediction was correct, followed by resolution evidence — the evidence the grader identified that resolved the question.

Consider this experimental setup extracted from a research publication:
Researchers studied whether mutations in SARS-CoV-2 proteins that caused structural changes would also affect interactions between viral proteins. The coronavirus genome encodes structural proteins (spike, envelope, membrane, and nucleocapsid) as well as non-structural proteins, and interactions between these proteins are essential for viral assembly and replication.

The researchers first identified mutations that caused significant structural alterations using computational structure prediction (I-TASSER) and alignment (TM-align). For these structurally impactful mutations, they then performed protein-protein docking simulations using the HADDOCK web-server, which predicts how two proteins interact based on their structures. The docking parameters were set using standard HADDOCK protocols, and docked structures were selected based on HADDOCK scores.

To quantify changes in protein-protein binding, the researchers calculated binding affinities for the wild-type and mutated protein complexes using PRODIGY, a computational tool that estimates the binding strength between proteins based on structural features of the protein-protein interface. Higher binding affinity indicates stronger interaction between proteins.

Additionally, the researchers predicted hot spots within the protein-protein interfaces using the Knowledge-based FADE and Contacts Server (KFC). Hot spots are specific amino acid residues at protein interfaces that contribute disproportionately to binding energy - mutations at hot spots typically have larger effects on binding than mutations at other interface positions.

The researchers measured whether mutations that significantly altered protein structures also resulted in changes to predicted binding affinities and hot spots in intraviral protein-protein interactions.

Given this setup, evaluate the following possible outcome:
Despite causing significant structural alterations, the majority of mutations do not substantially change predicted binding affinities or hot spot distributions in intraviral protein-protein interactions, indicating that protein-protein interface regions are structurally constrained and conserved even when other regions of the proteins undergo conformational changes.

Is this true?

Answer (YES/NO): NO